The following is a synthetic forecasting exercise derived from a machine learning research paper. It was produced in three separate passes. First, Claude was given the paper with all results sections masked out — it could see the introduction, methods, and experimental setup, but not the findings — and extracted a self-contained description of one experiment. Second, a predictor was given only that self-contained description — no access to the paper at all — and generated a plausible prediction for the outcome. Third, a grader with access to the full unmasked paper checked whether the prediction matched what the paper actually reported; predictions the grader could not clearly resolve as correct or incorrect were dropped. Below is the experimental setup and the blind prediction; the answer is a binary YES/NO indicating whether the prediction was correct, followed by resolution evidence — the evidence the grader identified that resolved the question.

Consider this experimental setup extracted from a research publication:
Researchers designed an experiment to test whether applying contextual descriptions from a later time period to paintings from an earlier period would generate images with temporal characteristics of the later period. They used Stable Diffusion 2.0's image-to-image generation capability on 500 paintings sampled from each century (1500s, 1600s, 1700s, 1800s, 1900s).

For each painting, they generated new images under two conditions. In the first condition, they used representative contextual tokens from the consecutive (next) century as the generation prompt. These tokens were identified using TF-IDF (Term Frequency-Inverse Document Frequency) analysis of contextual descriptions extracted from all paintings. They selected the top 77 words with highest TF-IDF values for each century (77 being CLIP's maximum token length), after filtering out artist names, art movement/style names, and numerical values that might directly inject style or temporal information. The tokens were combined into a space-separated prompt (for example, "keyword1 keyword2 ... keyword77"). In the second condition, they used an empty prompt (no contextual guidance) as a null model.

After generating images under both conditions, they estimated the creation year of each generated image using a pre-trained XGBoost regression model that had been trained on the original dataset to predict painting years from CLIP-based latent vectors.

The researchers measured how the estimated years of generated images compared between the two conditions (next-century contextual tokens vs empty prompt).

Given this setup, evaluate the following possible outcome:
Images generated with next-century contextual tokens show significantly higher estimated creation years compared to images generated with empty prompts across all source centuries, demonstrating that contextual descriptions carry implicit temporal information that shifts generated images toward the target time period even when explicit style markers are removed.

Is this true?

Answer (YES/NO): NO